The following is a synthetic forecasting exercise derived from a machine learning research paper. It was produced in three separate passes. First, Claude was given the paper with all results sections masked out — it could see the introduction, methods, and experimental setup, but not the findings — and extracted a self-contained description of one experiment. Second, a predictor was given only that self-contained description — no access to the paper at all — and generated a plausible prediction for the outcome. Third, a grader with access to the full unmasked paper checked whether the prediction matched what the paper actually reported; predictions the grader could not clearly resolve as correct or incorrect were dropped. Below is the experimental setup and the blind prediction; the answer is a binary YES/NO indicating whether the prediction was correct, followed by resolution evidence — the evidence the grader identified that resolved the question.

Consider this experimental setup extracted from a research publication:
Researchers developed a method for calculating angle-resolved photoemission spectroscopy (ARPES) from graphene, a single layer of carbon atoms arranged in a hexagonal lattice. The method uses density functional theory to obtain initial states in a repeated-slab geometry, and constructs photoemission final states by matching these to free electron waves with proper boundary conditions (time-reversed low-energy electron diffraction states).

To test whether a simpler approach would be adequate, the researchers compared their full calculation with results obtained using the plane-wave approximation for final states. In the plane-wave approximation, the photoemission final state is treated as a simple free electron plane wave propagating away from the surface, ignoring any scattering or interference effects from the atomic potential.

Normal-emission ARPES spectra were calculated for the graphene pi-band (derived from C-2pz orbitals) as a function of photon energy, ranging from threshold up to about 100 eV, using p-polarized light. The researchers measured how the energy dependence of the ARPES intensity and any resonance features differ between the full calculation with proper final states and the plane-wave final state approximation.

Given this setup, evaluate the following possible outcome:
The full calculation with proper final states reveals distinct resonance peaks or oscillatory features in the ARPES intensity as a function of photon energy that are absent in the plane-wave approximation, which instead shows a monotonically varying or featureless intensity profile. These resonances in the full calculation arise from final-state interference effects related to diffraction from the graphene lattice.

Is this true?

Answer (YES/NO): NO